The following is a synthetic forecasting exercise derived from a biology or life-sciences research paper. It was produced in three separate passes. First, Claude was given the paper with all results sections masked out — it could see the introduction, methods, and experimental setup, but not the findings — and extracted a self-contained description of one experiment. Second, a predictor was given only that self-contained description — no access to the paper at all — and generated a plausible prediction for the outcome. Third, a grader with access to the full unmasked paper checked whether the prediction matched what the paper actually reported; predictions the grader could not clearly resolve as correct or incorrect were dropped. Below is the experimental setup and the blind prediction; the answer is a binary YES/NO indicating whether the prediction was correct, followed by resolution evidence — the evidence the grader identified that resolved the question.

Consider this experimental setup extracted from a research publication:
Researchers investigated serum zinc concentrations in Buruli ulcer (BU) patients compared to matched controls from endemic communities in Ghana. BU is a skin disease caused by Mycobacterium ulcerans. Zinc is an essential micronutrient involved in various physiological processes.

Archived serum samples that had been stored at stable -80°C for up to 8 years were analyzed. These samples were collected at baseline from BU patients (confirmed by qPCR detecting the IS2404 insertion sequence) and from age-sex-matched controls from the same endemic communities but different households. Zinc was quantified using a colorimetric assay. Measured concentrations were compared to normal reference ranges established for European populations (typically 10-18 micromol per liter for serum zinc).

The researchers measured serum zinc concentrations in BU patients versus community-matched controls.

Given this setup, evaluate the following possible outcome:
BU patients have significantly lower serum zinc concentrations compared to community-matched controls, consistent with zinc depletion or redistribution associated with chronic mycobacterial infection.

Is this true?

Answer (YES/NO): YES